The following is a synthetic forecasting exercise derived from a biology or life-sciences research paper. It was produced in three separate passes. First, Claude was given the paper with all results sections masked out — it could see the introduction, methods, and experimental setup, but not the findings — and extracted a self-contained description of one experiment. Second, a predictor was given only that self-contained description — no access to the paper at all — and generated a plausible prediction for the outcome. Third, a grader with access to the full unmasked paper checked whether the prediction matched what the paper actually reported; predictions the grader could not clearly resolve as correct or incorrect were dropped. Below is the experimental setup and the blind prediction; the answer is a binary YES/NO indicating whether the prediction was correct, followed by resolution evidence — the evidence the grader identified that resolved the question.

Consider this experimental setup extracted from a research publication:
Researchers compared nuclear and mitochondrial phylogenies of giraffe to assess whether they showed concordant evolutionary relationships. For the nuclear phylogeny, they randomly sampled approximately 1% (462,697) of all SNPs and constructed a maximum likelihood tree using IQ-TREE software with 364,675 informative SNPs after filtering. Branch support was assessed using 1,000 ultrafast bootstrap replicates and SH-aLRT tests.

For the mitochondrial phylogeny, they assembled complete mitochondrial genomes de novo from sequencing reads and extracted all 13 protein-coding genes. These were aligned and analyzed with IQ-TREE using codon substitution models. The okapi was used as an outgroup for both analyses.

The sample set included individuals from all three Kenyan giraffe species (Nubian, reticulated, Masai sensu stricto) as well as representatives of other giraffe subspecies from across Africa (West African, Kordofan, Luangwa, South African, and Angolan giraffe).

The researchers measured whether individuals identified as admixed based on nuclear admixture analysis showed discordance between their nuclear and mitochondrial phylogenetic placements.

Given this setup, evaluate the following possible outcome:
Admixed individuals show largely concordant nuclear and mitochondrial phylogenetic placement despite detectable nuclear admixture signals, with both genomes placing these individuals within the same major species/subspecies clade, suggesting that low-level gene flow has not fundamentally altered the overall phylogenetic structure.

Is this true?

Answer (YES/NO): NO